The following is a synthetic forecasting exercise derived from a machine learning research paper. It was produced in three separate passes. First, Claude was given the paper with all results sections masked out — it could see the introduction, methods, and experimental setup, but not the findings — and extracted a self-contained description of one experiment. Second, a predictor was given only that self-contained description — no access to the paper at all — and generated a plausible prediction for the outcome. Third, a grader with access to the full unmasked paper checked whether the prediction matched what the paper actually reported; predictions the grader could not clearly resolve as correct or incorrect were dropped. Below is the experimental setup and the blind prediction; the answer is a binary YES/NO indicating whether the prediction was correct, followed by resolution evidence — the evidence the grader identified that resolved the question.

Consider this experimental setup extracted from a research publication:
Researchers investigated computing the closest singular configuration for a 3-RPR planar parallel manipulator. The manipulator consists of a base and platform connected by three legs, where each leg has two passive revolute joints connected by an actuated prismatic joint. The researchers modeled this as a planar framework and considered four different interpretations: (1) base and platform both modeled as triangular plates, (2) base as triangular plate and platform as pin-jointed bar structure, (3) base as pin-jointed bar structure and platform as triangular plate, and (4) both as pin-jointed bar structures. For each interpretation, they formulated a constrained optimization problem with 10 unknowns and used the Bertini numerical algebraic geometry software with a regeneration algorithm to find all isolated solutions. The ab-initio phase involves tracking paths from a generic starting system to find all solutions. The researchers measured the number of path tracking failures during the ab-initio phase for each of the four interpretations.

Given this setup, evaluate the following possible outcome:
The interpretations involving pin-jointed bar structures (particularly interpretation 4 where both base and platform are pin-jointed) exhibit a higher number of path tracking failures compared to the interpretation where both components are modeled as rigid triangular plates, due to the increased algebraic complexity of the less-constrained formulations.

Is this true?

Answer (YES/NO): NO